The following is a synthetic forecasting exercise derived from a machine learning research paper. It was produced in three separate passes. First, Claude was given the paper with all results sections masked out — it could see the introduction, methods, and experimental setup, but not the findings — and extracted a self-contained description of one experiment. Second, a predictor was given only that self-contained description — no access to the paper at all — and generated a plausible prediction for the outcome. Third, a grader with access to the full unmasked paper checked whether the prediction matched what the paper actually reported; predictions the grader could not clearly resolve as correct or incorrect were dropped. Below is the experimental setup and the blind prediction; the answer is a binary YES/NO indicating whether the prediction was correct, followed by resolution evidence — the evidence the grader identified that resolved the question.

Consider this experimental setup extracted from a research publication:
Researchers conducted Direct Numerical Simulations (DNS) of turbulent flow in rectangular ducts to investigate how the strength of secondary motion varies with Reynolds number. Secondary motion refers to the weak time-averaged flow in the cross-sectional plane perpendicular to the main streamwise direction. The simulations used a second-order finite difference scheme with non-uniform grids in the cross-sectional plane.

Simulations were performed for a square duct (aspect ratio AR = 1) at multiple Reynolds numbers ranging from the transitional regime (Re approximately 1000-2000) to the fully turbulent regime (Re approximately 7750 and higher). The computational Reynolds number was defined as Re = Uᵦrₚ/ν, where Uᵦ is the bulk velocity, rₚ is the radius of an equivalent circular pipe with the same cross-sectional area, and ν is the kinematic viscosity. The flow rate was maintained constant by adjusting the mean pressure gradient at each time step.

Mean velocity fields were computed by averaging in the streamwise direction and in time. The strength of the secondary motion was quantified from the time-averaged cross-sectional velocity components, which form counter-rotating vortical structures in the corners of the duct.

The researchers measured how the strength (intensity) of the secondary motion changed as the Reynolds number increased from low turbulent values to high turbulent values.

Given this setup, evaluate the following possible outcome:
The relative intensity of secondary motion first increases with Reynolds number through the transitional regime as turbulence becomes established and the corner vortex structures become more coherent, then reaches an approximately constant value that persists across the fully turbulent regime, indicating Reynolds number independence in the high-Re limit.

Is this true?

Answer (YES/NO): NO